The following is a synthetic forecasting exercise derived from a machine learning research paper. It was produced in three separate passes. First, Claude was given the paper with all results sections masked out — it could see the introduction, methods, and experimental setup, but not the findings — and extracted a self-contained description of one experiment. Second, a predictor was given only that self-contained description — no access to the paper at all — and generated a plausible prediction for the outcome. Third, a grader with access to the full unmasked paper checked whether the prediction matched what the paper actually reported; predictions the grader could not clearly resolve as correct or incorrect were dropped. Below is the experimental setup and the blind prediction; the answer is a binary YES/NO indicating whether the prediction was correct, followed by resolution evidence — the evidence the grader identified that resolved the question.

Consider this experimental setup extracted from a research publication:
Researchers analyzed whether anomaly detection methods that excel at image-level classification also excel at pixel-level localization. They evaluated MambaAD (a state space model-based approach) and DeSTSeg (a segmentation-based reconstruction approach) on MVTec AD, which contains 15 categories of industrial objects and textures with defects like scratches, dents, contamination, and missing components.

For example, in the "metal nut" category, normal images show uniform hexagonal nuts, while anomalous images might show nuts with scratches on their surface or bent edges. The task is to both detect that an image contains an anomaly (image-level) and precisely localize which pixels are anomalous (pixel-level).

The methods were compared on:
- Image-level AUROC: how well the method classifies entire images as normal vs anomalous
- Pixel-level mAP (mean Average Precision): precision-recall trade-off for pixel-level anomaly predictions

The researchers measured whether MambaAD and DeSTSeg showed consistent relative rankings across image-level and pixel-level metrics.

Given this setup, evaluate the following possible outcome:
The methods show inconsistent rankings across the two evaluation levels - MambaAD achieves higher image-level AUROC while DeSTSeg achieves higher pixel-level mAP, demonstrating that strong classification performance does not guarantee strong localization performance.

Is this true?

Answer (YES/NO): YES